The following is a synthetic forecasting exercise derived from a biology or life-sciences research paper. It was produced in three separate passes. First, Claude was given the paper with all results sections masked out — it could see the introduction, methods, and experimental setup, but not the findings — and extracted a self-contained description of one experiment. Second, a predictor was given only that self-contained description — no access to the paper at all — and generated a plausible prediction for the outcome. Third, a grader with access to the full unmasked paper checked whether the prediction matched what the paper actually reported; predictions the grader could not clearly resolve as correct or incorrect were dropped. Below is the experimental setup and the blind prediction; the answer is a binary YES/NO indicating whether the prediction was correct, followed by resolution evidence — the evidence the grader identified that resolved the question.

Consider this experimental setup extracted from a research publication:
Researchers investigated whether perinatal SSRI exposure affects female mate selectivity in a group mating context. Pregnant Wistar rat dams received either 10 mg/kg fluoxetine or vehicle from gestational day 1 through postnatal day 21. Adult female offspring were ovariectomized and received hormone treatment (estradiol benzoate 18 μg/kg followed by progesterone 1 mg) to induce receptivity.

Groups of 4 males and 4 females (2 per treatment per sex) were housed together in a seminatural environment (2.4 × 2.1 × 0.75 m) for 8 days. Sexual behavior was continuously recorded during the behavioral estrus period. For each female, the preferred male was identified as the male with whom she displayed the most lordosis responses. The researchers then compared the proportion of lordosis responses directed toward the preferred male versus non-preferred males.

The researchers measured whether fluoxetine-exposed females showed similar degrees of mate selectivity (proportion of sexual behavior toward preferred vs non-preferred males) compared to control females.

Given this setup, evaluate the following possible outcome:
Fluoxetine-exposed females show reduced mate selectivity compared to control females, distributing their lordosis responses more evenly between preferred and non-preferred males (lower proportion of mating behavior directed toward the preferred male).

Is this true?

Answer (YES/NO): NO